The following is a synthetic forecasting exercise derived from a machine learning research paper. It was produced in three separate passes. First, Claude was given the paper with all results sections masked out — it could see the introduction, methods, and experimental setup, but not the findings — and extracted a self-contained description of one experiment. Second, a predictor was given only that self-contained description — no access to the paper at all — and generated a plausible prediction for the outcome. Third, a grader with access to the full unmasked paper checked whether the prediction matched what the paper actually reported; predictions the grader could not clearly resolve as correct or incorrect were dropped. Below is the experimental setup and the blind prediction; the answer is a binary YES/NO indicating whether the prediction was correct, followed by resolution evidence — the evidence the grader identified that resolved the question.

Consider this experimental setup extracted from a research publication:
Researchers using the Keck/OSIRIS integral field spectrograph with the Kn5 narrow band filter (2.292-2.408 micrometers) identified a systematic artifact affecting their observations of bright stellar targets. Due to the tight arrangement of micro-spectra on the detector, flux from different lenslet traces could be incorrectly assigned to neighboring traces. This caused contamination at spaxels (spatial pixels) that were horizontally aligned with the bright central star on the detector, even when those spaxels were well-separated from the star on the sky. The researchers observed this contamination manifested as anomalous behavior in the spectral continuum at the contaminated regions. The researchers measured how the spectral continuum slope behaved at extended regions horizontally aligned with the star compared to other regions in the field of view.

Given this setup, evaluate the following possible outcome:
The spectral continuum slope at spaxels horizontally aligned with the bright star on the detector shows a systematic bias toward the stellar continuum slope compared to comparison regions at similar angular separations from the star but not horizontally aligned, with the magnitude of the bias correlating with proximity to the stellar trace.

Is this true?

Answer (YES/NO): NO